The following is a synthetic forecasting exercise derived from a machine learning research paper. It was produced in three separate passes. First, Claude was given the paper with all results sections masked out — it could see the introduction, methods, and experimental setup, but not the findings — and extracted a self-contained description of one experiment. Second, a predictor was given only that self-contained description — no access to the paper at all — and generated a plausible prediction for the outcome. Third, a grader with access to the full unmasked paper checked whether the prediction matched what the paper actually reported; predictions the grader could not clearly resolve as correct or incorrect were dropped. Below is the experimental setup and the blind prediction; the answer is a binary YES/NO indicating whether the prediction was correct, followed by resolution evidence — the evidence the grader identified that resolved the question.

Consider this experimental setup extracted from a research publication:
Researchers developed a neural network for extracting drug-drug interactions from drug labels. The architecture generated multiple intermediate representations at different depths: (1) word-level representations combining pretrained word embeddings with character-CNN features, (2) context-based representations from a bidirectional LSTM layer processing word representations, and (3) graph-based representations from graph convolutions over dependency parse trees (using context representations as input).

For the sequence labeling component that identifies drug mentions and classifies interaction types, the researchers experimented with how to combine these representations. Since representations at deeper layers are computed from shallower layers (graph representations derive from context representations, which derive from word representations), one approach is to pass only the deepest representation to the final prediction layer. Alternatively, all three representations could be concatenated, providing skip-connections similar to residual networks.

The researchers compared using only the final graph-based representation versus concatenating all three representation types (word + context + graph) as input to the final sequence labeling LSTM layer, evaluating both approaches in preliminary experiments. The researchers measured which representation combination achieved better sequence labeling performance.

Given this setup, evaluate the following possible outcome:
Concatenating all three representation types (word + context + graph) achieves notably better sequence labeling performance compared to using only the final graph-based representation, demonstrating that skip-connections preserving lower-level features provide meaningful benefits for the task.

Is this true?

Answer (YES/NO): YES